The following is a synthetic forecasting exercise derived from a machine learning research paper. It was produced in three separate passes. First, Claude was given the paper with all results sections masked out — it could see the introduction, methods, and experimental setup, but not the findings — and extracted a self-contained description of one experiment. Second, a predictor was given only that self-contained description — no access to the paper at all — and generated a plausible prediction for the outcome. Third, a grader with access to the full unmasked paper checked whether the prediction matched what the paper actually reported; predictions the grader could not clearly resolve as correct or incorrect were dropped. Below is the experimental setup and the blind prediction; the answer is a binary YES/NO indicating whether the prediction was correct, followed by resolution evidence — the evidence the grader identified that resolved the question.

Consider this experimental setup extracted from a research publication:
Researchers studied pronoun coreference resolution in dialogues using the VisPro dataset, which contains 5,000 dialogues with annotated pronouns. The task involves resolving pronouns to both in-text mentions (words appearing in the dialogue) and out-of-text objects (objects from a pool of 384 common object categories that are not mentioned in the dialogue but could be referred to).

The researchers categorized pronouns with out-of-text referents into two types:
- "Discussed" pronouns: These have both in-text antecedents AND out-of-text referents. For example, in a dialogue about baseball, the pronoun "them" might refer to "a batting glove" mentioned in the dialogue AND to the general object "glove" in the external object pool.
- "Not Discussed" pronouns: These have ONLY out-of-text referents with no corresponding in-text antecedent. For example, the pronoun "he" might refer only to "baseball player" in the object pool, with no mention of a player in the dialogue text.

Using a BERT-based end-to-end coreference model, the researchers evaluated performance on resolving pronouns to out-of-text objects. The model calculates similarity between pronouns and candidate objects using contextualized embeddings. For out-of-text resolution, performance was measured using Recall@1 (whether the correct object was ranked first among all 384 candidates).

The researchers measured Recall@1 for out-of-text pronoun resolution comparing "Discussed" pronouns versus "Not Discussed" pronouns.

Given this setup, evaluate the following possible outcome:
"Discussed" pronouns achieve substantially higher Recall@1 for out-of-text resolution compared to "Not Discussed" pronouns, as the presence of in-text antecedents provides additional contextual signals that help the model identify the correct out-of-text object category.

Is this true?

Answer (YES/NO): NO